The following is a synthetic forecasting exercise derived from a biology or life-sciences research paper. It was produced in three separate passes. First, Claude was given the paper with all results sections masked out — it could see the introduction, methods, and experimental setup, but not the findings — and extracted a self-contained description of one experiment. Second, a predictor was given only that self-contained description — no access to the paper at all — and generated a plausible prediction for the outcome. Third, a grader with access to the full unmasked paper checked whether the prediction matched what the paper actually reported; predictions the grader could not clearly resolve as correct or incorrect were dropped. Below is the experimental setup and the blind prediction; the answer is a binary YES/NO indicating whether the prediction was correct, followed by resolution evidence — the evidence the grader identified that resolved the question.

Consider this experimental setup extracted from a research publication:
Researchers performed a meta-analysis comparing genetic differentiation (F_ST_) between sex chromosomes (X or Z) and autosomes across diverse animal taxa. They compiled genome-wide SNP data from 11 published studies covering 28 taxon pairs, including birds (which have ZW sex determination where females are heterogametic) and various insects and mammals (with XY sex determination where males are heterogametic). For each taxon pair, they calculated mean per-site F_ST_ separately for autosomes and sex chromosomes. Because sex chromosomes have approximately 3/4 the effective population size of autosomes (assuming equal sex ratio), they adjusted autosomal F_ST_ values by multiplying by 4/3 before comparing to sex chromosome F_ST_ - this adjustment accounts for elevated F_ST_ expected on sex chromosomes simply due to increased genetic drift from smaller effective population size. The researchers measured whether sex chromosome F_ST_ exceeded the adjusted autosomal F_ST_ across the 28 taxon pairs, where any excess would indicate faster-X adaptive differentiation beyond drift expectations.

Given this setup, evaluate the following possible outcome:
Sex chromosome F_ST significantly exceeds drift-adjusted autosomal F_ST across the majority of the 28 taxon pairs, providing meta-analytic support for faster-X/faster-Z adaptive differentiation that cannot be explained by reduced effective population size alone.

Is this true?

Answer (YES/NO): YES